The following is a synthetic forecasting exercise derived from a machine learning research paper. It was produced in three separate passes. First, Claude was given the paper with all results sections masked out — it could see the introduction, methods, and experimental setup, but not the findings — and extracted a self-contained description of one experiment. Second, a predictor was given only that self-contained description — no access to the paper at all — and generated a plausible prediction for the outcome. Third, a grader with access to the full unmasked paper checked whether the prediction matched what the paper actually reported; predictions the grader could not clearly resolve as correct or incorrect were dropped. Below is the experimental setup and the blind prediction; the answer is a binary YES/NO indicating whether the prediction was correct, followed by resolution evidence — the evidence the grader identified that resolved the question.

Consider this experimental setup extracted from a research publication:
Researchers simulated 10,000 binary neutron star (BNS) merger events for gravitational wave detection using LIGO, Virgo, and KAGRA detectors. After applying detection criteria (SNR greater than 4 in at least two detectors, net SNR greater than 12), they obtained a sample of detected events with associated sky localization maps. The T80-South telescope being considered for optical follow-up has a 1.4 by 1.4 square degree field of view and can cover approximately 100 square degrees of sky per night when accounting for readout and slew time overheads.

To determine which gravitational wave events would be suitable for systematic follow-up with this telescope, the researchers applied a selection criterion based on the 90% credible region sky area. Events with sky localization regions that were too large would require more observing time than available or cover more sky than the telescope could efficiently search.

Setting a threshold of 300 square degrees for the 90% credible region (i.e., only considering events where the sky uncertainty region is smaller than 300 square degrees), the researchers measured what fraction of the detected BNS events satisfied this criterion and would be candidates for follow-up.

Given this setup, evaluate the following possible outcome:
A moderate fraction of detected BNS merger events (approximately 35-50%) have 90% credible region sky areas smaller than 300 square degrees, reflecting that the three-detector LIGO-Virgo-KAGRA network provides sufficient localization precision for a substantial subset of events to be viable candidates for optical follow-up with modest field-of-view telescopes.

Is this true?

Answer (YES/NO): NO